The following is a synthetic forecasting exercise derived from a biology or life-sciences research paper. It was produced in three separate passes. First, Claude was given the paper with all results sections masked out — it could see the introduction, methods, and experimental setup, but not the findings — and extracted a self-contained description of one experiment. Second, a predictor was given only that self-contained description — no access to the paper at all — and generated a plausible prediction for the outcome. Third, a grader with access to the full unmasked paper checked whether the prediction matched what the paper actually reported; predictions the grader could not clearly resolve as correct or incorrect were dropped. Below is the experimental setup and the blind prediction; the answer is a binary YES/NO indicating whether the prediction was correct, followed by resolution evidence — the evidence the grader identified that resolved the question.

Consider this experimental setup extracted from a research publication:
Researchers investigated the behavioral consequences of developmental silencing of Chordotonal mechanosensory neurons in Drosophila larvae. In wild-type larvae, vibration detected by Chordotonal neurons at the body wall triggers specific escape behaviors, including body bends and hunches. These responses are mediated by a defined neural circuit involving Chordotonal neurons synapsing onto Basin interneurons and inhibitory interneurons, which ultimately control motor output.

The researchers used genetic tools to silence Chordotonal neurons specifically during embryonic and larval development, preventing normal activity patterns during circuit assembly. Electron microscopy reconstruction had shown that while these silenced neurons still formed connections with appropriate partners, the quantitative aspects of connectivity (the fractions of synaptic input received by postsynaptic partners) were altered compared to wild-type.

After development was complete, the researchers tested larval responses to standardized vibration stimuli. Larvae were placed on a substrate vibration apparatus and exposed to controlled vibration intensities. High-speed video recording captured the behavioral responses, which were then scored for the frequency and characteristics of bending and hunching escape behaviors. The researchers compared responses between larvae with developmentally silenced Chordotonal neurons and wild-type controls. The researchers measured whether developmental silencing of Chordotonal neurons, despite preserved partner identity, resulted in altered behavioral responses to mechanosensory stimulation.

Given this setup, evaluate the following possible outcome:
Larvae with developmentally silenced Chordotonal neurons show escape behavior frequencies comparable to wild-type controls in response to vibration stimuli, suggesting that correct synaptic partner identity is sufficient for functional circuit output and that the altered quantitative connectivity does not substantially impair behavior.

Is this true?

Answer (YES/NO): NO